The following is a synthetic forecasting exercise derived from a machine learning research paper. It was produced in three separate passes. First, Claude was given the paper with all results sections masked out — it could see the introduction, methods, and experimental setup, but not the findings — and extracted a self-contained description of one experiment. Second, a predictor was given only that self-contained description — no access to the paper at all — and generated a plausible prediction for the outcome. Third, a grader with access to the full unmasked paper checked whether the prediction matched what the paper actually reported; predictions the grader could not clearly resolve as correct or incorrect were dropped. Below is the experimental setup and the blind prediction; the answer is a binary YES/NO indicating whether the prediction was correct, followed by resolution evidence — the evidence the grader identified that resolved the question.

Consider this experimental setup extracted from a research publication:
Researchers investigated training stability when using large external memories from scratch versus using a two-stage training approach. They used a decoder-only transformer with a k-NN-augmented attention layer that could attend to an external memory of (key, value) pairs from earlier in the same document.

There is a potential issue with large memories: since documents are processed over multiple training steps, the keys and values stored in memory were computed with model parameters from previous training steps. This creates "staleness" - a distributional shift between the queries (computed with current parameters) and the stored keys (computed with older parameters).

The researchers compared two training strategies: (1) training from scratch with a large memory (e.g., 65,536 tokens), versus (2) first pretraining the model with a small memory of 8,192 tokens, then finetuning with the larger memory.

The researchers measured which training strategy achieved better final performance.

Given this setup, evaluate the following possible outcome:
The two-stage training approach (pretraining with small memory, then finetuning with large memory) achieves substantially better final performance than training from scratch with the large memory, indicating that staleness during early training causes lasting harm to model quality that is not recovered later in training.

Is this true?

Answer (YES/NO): NO